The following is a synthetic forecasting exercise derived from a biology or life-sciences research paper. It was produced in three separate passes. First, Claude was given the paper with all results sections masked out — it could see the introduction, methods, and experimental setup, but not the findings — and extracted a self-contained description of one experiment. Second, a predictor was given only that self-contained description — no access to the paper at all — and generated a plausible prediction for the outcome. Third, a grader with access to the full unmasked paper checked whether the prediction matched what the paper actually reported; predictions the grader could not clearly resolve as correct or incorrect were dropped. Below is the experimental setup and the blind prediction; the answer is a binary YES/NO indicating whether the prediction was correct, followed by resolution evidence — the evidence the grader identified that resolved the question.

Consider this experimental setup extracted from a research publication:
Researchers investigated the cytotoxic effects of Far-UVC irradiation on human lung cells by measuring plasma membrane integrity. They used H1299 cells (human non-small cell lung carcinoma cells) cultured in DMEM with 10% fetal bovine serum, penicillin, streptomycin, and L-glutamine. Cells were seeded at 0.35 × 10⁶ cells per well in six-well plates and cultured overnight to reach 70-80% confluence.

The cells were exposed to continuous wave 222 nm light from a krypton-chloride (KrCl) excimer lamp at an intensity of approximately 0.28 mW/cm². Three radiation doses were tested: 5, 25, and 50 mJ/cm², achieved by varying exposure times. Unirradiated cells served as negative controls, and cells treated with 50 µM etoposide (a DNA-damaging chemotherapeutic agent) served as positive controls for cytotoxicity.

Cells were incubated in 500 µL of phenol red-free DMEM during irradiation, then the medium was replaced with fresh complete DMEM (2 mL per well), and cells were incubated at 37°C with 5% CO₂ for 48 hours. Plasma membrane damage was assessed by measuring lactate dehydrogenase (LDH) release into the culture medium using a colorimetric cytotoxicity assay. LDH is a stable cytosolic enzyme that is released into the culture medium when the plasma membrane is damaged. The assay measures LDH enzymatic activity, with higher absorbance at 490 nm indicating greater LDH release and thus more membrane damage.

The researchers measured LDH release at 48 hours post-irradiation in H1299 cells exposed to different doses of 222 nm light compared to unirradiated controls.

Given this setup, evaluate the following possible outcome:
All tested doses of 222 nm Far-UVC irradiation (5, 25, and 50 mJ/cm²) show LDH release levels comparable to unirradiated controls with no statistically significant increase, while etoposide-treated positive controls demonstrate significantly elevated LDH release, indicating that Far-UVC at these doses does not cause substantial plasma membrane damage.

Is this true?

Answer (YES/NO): NO